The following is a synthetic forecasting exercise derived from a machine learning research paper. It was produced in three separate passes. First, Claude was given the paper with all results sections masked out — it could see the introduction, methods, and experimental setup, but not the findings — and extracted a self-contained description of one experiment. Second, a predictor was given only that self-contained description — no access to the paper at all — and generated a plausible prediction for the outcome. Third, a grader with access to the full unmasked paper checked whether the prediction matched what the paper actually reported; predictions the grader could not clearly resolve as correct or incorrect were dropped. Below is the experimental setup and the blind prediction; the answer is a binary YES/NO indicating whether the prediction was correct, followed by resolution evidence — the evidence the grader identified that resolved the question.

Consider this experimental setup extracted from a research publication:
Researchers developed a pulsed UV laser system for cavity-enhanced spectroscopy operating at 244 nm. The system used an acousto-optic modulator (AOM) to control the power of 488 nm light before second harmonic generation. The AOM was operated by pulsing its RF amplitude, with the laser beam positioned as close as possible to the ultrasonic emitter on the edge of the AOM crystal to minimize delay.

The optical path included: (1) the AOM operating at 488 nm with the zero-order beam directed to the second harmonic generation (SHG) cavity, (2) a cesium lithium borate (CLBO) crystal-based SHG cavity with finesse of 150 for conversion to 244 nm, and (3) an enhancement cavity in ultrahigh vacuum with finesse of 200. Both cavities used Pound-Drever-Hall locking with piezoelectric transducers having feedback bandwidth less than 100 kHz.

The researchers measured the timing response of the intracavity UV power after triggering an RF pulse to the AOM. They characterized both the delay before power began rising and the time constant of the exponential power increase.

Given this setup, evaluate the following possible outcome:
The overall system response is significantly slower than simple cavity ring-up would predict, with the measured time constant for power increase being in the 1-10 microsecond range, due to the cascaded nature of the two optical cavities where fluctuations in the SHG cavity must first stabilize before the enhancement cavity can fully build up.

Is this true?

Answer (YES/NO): NO